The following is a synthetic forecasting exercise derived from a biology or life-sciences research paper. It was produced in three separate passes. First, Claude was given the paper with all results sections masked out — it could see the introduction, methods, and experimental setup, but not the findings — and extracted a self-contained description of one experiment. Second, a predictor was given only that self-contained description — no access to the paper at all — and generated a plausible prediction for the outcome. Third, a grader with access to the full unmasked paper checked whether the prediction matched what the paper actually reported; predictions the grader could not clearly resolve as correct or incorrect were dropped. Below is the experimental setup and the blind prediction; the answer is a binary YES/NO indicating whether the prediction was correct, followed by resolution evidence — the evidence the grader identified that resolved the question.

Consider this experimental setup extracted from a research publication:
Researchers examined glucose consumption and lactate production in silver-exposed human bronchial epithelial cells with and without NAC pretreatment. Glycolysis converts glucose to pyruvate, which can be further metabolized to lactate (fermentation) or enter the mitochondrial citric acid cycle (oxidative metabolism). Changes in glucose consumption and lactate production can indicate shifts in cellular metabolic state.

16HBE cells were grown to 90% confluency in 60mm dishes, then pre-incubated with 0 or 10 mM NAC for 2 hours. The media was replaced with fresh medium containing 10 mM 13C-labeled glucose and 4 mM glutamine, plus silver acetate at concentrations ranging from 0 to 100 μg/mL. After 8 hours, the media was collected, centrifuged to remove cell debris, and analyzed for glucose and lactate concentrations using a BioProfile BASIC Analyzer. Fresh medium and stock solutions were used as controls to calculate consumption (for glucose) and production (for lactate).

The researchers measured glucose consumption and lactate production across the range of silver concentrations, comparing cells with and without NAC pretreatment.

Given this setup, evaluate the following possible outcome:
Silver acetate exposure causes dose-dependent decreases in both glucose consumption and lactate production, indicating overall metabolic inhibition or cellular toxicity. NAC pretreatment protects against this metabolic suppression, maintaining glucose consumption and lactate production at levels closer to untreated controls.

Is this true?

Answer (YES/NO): NO